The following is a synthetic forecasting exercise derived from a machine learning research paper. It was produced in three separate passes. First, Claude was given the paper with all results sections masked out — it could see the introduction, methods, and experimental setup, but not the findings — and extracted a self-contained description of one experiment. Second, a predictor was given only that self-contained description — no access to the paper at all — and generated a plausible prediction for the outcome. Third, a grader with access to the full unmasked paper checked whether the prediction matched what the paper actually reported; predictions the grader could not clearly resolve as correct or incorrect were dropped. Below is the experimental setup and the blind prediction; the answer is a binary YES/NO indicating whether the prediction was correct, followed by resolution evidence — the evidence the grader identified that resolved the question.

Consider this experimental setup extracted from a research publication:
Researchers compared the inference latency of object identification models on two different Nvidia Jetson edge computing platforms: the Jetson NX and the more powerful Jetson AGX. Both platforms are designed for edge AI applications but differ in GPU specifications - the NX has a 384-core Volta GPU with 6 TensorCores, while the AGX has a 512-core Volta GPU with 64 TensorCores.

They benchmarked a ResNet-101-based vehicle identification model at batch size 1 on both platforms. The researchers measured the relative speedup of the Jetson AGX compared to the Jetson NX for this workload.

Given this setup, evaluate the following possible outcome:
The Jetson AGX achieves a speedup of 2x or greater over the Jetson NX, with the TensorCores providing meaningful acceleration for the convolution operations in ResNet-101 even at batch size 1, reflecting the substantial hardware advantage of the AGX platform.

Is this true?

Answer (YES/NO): NO